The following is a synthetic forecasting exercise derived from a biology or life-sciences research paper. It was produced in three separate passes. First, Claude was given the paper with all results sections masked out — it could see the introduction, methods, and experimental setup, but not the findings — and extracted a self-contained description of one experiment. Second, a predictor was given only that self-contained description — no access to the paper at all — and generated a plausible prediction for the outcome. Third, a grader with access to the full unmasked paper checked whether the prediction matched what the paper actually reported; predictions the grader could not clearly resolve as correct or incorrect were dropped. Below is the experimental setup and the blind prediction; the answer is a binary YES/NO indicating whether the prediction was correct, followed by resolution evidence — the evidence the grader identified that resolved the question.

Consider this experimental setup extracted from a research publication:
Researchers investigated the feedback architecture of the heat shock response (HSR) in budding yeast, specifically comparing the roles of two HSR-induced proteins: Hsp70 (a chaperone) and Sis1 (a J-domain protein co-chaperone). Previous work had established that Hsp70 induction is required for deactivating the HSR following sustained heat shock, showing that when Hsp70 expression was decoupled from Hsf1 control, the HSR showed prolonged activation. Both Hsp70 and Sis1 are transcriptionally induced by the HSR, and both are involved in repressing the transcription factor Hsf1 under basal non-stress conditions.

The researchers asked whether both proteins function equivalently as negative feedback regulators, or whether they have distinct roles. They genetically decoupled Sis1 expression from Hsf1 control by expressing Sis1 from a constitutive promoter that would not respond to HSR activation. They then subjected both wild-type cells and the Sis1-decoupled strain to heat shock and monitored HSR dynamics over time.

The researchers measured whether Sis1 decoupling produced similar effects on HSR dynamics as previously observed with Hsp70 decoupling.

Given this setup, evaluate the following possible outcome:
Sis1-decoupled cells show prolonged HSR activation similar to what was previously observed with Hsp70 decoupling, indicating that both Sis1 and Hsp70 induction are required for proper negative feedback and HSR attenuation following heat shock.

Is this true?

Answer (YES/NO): NO